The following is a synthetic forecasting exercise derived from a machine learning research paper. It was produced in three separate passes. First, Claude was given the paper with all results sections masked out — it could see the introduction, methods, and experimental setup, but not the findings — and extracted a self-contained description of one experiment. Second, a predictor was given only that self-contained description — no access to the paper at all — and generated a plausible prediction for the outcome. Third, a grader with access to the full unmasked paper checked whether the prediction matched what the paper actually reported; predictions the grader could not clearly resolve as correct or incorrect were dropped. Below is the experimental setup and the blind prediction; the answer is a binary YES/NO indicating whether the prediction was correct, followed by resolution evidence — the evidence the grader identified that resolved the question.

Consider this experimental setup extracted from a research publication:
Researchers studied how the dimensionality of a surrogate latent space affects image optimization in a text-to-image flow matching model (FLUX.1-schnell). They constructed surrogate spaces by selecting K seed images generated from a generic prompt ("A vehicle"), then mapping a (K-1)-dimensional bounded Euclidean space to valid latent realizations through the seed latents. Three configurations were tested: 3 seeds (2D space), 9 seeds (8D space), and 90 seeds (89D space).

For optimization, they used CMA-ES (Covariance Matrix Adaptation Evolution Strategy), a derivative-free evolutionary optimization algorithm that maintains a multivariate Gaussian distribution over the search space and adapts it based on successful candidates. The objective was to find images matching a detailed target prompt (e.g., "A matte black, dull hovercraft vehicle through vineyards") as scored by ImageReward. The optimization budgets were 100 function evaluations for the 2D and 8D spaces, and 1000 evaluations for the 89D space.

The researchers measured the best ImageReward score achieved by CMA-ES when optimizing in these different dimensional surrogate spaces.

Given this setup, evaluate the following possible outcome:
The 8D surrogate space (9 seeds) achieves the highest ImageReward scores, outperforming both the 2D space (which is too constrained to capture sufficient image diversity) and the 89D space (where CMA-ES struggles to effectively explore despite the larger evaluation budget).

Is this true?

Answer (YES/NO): NO